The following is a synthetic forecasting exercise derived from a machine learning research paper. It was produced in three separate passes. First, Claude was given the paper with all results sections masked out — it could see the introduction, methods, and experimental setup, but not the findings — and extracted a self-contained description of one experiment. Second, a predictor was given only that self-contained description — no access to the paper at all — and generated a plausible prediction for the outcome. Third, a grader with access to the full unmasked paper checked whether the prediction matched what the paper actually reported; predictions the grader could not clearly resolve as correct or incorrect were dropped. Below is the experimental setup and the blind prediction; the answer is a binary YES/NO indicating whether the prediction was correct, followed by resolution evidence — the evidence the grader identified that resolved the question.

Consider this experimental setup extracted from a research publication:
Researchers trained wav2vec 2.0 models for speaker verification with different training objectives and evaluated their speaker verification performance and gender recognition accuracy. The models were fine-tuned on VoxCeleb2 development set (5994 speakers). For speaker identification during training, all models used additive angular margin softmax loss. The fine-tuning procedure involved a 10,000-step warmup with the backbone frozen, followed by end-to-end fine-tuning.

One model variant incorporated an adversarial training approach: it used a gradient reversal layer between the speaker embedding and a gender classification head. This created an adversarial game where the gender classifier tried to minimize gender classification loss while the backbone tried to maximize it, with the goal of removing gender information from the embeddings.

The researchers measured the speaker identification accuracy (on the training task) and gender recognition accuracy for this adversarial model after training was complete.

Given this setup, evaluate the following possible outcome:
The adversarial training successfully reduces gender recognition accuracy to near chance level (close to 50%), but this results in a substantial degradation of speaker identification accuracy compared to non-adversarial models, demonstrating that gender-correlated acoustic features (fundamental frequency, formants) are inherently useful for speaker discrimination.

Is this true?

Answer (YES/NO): NO